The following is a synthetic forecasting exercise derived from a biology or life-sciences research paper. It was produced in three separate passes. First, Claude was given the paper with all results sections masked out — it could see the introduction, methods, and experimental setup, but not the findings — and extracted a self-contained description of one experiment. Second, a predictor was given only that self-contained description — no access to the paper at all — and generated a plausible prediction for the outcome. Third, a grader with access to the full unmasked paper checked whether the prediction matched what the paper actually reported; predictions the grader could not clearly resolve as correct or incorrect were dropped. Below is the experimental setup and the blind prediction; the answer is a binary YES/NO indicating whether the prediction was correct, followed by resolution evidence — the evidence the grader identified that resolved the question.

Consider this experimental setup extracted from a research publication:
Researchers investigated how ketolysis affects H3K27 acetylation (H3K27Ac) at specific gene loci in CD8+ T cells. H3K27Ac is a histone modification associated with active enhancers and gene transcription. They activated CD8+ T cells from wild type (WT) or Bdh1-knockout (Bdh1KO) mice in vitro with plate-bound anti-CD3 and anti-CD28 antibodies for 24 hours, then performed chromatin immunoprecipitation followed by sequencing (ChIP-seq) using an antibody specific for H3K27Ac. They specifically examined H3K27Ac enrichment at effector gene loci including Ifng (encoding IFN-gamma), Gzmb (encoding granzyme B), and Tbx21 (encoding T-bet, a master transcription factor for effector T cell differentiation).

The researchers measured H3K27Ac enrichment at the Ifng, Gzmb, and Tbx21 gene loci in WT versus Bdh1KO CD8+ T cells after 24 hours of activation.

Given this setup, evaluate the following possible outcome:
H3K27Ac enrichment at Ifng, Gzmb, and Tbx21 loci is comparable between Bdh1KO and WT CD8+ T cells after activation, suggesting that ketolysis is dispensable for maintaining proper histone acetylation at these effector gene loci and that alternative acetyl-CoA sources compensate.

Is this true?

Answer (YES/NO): NO